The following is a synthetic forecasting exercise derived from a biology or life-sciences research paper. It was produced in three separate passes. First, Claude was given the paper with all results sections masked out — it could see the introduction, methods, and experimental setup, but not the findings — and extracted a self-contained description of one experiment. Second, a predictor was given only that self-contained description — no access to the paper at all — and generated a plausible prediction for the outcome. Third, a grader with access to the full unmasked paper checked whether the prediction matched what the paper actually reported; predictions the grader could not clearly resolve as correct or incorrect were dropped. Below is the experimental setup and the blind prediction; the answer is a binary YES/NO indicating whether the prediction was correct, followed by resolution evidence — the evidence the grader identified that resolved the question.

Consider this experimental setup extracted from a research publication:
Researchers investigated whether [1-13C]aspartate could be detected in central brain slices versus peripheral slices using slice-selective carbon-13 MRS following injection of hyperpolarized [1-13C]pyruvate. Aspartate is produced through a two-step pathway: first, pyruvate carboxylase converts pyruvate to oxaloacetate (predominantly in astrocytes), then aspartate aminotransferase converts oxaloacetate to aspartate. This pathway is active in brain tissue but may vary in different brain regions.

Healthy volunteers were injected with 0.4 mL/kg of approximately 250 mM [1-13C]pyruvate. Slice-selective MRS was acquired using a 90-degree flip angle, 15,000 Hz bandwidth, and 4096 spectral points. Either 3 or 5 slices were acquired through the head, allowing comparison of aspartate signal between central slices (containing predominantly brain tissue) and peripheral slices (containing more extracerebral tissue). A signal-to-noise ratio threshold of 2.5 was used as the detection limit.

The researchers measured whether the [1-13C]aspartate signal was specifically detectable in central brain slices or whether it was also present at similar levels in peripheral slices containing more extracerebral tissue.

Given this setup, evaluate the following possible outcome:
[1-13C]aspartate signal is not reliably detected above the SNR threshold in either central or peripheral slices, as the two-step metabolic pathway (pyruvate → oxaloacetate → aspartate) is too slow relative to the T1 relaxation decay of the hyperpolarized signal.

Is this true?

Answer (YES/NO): NO